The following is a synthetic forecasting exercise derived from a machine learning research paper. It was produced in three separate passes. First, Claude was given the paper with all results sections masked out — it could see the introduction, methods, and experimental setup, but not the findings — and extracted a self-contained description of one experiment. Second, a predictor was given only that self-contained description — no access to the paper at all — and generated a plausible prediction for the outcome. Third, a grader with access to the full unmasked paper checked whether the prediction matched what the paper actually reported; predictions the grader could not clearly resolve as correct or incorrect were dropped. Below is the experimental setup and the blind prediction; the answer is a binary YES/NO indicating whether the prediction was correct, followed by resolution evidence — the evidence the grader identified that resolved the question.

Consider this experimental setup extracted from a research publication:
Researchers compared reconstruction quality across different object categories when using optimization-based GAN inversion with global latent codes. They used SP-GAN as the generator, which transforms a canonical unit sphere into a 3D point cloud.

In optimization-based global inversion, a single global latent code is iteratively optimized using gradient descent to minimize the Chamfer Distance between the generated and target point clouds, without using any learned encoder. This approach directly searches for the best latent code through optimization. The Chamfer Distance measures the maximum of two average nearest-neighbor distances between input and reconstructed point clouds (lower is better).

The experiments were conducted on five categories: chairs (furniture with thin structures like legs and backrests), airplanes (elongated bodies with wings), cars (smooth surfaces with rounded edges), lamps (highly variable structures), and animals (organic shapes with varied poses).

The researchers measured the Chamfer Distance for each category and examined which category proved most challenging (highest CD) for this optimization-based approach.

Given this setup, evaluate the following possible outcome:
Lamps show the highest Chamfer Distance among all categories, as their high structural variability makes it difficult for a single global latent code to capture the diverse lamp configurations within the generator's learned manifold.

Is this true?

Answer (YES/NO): NO